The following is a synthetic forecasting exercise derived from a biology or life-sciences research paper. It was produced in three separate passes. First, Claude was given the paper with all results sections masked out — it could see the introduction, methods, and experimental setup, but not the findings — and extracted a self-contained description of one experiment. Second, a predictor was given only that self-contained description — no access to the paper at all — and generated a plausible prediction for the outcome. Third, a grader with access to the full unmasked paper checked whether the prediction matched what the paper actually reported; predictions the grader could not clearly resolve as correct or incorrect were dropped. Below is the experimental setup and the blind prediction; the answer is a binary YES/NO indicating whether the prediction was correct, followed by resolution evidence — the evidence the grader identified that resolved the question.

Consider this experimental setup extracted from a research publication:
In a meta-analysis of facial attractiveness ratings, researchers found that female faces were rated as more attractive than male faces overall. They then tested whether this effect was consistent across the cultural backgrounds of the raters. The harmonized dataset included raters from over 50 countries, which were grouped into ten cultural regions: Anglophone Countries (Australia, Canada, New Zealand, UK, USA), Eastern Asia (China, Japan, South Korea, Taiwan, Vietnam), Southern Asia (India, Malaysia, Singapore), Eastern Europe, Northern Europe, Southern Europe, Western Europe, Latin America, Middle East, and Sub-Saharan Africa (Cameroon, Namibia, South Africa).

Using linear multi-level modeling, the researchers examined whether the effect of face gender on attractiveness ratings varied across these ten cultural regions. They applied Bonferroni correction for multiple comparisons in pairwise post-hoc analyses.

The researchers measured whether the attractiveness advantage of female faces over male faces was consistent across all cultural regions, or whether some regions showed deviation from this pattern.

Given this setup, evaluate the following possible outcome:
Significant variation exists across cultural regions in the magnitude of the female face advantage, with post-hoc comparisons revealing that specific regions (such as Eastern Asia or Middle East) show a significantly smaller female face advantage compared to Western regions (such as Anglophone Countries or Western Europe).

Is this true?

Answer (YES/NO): NO